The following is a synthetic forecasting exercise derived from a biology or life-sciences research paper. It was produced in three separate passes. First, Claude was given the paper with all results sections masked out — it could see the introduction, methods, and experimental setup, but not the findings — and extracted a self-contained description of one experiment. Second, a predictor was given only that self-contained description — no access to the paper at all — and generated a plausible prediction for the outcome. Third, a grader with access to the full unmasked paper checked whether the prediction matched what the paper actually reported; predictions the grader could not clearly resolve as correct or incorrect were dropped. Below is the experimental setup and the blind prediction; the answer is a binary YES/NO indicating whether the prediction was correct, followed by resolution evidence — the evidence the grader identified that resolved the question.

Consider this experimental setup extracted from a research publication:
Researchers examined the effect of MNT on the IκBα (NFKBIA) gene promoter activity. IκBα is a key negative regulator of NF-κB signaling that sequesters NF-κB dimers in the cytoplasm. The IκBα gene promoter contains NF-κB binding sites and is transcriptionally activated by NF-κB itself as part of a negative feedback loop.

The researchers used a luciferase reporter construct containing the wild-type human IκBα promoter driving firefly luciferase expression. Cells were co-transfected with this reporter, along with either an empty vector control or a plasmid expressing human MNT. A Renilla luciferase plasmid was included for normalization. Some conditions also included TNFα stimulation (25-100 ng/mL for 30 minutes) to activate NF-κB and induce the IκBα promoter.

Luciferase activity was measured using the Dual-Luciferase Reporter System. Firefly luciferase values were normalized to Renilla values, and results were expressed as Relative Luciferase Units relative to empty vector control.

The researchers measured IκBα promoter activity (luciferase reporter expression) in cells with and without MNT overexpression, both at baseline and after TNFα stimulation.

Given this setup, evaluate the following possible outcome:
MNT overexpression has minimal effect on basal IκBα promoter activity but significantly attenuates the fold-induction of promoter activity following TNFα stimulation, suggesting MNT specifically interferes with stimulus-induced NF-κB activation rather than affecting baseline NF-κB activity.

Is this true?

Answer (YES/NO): NO